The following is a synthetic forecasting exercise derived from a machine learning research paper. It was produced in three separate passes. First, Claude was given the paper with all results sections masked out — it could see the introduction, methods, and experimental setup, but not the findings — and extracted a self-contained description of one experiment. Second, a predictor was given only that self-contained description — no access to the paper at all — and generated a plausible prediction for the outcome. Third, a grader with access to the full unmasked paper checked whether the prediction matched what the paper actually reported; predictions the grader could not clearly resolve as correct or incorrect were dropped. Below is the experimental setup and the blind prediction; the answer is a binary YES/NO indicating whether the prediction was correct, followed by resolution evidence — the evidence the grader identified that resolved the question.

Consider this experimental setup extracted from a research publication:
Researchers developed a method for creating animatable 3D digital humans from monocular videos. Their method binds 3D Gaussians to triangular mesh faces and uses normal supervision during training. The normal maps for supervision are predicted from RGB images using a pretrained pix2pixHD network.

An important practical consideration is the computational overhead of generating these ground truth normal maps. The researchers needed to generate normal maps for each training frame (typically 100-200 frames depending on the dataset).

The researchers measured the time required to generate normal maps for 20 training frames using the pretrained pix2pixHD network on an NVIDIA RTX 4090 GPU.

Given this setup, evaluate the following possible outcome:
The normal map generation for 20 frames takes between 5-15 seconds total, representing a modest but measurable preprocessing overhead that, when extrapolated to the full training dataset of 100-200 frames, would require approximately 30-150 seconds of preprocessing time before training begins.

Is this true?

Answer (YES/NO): NO